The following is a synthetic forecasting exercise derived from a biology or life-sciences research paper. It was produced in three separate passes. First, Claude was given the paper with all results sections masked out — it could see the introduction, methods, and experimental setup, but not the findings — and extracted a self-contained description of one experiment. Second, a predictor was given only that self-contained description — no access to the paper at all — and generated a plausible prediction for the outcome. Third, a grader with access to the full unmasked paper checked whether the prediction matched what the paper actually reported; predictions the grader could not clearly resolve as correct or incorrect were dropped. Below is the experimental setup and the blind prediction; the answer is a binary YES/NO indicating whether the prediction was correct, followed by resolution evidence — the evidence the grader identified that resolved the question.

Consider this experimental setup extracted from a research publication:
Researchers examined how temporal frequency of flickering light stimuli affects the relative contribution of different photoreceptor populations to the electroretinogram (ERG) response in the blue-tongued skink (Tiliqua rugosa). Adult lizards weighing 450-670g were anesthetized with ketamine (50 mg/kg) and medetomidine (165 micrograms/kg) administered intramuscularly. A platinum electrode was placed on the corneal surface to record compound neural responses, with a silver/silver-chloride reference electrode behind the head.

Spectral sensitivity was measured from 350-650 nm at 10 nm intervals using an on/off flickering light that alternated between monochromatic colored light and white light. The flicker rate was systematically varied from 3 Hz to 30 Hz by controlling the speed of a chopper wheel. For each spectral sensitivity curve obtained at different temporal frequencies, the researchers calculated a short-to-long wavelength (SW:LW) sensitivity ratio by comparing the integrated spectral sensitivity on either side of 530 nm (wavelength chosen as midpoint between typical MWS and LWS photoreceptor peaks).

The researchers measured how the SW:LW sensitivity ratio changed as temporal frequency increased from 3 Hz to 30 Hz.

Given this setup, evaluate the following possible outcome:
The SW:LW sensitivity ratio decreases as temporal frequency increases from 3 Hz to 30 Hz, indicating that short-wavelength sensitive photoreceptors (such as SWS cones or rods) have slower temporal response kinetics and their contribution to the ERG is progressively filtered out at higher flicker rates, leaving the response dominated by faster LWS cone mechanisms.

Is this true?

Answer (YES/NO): YES